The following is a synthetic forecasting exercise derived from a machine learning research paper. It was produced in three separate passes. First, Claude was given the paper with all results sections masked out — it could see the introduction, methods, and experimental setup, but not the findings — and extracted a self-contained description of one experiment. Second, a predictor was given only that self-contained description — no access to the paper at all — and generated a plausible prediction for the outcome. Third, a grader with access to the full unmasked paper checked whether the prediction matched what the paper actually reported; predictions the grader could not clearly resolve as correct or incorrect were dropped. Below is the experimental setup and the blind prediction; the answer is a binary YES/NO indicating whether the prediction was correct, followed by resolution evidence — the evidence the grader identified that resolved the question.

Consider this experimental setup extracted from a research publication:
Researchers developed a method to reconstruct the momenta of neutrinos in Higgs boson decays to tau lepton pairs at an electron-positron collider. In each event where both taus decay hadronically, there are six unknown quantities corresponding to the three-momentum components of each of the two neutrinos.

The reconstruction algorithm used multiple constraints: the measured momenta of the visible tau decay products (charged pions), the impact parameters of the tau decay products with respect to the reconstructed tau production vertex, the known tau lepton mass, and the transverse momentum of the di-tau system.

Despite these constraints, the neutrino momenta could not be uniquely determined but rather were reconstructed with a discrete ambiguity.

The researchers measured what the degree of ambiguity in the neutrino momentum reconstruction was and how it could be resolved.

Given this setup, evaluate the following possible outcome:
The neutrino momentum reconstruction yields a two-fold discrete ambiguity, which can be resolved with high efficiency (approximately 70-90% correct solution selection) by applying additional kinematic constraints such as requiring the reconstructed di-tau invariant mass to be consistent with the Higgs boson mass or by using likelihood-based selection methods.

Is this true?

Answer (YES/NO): NO